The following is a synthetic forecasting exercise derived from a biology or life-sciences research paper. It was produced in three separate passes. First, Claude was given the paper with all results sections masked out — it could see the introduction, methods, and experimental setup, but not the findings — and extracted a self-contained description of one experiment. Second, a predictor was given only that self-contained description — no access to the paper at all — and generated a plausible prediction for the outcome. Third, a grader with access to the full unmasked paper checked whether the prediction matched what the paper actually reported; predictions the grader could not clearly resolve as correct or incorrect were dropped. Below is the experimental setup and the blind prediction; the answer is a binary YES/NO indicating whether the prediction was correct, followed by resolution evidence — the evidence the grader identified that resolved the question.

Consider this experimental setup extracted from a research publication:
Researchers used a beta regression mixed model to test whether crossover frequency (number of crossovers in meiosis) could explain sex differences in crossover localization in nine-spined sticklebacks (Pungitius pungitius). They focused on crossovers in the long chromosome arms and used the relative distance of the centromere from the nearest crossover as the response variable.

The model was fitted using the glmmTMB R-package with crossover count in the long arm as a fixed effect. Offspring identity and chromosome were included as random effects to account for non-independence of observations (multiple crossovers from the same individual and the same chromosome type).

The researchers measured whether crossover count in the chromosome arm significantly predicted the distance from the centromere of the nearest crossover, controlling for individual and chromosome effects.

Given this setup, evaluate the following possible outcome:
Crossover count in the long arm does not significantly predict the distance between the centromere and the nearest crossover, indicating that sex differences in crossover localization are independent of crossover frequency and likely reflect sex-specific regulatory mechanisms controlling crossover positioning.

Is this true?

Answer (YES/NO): NO